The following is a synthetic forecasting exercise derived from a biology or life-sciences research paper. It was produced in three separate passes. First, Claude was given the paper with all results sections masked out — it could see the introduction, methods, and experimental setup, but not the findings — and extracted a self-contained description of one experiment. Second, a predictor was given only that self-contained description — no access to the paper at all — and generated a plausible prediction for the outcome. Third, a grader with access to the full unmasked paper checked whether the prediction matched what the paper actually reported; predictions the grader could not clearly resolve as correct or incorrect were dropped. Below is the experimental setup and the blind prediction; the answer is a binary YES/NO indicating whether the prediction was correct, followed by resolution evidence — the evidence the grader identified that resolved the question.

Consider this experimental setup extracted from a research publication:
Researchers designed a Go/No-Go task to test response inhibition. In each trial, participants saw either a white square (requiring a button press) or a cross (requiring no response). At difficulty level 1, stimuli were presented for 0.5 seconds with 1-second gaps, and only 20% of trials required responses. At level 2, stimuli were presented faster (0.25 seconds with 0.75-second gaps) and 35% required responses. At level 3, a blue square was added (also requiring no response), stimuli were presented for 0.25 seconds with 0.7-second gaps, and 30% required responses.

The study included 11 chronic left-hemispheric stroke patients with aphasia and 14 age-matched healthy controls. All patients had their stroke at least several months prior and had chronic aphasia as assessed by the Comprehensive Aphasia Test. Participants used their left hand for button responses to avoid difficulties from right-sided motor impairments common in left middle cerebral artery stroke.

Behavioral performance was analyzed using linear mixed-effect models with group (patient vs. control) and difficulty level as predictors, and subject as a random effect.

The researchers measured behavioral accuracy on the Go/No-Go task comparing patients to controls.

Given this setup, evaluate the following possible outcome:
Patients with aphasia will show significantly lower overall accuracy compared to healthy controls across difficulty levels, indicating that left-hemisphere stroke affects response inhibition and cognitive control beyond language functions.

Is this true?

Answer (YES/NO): NO